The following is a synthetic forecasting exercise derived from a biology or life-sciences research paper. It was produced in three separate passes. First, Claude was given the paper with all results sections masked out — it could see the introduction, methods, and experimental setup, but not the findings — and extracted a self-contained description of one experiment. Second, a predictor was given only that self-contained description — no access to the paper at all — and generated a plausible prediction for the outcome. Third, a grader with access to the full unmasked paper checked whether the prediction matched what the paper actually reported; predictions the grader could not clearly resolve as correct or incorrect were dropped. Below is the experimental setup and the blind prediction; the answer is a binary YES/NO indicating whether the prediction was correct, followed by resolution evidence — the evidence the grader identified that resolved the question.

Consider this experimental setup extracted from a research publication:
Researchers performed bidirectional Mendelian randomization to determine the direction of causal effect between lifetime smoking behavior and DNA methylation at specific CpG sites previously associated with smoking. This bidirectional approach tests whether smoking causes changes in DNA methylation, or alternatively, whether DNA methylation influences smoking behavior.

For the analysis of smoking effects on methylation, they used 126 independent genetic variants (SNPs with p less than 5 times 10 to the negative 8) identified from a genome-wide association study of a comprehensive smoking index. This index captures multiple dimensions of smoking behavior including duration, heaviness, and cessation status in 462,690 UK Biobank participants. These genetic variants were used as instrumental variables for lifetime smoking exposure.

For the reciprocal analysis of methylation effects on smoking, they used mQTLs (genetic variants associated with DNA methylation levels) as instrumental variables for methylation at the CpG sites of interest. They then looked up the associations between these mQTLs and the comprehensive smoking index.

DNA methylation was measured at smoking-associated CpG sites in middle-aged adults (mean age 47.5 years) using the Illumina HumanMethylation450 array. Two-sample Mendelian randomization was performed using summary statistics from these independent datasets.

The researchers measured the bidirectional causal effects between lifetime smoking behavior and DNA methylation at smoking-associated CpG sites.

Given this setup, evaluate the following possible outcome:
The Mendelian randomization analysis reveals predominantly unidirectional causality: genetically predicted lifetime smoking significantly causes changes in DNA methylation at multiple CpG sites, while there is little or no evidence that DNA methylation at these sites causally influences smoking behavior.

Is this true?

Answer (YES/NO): NO